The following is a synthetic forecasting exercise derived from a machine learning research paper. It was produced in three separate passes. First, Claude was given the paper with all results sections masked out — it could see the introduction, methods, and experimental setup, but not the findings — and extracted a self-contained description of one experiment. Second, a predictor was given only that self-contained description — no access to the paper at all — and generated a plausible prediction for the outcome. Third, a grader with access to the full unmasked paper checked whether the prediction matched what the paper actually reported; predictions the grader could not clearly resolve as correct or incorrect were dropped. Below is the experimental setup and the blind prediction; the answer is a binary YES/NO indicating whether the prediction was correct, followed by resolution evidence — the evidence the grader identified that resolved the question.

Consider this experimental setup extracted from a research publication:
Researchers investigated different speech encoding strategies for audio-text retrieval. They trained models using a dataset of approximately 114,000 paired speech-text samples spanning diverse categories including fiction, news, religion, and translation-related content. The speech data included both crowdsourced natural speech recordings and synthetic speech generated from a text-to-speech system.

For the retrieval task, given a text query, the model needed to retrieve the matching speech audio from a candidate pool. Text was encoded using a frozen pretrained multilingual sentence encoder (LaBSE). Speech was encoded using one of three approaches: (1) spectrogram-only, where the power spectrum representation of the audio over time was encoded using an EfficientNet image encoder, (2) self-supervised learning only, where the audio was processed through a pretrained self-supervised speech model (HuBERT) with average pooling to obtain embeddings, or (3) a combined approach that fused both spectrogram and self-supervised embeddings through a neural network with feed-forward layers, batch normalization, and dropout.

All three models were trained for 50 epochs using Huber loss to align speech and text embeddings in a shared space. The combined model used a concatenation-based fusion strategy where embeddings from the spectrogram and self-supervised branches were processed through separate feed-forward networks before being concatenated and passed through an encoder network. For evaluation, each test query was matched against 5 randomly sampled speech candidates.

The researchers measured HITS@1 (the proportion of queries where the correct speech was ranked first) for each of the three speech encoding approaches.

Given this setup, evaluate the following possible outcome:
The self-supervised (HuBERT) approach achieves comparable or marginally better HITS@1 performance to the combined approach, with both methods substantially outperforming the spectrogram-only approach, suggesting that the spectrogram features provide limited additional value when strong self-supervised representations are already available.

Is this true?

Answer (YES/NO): NO